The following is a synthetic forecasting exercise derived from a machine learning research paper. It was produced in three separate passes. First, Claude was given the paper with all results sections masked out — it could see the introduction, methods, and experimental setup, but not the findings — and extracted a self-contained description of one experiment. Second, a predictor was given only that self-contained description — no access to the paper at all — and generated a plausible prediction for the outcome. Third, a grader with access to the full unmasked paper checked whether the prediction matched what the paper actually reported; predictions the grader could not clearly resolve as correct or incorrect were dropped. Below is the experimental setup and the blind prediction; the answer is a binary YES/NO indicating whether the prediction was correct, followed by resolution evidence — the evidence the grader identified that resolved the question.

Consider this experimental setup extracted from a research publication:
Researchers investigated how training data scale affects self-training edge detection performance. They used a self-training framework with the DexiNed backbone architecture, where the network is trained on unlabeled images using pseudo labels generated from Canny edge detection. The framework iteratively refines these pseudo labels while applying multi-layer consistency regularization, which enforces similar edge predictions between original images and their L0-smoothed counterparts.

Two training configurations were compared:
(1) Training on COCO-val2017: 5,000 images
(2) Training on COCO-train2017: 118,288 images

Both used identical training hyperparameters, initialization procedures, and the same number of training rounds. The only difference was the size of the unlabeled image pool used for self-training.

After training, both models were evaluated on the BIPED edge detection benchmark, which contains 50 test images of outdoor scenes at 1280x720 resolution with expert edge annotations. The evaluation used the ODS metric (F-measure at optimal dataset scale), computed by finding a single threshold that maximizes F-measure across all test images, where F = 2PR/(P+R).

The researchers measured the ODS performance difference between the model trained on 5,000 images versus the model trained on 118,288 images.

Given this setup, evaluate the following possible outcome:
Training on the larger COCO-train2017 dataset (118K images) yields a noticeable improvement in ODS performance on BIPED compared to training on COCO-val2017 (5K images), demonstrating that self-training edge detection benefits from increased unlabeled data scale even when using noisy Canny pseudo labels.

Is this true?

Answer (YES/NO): YES